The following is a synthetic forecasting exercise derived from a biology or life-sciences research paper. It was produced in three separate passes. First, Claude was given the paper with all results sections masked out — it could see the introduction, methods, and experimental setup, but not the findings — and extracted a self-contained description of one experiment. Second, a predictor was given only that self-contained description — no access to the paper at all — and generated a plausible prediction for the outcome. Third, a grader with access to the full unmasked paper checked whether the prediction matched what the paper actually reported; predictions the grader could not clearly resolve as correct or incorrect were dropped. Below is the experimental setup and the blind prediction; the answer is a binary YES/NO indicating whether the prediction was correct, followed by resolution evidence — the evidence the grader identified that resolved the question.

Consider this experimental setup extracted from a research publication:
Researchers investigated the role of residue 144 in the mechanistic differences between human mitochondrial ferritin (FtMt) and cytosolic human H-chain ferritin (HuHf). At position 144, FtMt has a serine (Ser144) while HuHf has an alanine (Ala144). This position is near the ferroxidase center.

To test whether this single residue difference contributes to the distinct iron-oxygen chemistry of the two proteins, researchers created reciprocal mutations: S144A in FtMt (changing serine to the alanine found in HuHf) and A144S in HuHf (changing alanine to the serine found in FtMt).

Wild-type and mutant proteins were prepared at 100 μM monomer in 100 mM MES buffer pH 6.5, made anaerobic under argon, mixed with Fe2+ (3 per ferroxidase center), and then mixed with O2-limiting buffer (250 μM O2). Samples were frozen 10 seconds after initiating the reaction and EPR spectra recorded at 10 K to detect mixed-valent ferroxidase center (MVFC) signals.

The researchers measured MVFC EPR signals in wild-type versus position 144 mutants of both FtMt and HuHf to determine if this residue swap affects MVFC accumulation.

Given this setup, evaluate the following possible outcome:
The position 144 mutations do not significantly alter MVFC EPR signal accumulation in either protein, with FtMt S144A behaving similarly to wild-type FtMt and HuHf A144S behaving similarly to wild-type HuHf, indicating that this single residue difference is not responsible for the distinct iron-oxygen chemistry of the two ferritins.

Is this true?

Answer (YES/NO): NO